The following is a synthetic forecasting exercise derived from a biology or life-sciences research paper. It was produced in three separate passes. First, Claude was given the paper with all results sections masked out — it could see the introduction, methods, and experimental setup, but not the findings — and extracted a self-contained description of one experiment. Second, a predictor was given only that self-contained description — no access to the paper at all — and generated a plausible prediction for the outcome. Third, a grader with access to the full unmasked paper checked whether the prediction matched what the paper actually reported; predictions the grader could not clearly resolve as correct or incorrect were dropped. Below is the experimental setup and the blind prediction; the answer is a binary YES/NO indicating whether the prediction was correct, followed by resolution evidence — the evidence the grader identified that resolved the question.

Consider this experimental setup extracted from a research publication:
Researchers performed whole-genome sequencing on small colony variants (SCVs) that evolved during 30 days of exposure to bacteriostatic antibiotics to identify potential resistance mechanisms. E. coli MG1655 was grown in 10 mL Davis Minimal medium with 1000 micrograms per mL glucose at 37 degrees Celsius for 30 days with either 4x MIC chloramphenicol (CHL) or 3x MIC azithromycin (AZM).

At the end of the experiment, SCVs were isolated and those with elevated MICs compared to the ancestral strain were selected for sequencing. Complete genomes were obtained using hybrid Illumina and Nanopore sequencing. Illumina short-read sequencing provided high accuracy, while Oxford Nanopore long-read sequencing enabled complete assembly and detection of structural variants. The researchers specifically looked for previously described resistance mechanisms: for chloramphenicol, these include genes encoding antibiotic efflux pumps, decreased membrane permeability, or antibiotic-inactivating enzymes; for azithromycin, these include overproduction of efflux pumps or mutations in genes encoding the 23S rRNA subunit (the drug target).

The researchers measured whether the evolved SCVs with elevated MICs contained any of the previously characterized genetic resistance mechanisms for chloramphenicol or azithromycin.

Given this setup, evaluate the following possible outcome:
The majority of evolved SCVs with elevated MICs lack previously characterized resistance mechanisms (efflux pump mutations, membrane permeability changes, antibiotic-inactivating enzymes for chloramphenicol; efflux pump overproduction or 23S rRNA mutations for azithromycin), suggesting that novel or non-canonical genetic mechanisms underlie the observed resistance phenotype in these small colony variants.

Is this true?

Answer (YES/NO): YES